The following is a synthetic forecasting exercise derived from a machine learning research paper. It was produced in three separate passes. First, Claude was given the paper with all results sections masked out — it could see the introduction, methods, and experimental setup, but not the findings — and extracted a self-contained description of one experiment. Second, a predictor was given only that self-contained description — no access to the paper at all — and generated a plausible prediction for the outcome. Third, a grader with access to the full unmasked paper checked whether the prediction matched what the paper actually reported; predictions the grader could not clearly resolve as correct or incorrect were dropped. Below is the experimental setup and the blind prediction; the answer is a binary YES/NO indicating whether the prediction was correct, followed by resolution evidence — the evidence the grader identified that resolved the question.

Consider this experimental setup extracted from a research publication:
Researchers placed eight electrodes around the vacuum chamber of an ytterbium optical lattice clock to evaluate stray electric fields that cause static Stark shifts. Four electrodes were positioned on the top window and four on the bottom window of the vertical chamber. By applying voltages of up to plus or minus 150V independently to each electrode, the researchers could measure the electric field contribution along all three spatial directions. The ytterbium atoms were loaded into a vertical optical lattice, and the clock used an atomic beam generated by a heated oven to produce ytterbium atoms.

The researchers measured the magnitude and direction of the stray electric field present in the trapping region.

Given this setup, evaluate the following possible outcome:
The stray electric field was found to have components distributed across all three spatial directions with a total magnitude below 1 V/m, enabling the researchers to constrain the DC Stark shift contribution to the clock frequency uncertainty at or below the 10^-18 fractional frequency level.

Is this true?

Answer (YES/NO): NO